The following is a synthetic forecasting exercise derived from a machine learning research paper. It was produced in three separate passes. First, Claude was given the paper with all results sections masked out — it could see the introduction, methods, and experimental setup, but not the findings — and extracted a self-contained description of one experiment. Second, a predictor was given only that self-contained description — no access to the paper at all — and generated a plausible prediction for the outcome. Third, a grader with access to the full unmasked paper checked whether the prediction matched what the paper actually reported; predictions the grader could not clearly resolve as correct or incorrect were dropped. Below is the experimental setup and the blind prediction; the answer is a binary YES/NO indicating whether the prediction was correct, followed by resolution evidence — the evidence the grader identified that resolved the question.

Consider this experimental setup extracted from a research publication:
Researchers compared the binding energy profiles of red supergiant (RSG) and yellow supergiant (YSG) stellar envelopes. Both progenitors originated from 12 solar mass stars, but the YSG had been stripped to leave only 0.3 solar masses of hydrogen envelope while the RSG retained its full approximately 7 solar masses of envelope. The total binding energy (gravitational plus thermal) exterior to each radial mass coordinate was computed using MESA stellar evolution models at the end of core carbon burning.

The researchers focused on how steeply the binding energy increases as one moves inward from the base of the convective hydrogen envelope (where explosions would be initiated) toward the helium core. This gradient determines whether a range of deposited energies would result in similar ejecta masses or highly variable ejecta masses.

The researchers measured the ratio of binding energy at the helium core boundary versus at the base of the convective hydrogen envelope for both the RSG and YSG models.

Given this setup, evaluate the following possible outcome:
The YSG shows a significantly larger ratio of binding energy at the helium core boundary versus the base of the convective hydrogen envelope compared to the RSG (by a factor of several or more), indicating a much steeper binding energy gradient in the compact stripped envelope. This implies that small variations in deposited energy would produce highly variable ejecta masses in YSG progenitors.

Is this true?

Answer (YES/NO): NO